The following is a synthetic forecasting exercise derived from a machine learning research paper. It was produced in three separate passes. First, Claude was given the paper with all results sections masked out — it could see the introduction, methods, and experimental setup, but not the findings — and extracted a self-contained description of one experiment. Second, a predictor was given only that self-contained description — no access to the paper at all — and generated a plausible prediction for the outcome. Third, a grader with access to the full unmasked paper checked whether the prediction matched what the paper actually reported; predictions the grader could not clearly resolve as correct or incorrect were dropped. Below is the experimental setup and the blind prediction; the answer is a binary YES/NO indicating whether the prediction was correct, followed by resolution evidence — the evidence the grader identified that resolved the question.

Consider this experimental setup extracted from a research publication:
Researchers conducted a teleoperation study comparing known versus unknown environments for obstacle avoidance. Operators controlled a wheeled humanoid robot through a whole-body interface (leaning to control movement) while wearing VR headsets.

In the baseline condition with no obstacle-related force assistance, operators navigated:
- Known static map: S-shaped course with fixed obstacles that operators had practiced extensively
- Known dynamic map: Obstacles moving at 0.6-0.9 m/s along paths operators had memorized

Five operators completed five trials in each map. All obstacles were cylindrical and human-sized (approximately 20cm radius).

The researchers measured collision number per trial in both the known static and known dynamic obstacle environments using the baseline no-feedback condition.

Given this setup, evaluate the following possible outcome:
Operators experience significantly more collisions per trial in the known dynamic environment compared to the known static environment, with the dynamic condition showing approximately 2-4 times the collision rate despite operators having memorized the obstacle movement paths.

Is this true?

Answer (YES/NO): NO